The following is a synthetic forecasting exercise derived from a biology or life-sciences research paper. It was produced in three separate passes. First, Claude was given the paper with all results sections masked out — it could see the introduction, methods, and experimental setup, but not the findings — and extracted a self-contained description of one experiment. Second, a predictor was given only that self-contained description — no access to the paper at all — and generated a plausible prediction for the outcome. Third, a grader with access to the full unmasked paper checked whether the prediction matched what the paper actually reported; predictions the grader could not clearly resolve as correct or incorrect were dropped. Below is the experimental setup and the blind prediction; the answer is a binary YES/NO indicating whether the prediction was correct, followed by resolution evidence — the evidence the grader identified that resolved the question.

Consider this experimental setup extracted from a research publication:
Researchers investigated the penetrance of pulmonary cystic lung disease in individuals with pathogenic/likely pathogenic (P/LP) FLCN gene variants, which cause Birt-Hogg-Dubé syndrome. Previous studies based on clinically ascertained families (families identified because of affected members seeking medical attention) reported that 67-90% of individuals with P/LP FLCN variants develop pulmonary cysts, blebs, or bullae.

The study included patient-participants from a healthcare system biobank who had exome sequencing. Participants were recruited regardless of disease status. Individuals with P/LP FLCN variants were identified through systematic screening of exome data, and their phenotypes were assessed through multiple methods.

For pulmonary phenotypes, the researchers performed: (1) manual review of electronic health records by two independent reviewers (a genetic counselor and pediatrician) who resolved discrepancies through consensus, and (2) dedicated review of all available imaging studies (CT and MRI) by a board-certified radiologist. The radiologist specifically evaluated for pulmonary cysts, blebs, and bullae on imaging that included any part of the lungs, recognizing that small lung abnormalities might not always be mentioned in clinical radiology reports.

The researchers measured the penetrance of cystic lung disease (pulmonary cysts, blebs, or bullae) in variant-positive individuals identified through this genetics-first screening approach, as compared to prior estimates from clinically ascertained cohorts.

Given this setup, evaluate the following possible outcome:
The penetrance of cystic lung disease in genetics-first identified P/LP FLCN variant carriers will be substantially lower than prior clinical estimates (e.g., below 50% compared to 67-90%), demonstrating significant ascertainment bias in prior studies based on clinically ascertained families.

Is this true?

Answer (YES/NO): NO